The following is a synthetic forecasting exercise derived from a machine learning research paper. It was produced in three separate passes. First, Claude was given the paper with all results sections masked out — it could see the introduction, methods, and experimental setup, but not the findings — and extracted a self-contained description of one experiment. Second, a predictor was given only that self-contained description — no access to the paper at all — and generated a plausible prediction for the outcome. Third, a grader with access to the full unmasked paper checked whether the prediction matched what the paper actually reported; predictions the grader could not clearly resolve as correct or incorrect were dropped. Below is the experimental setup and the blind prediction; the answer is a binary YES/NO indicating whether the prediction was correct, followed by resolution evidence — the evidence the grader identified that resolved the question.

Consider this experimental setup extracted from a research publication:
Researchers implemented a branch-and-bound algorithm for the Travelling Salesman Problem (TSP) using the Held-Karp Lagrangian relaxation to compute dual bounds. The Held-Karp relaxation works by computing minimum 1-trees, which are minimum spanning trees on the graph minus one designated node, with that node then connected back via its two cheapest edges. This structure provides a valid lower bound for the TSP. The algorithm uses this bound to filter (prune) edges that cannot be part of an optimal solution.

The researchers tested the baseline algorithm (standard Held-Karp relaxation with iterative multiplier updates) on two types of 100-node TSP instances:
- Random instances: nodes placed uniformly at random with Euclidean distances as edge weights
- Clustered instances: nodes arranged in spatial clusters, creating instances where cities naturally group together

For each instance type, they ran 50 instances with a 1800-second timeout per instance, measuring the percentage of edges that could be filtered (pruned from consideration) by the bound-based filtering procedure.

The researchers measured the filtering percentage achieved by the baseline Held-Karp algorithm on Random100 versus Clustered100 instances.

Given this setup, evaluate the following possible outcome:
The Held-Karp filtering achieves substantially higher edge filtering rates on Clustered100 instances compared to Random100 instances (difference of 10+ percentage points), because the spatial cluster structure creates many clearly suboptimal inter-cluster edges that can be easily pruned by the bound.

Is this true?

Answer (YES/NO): NO